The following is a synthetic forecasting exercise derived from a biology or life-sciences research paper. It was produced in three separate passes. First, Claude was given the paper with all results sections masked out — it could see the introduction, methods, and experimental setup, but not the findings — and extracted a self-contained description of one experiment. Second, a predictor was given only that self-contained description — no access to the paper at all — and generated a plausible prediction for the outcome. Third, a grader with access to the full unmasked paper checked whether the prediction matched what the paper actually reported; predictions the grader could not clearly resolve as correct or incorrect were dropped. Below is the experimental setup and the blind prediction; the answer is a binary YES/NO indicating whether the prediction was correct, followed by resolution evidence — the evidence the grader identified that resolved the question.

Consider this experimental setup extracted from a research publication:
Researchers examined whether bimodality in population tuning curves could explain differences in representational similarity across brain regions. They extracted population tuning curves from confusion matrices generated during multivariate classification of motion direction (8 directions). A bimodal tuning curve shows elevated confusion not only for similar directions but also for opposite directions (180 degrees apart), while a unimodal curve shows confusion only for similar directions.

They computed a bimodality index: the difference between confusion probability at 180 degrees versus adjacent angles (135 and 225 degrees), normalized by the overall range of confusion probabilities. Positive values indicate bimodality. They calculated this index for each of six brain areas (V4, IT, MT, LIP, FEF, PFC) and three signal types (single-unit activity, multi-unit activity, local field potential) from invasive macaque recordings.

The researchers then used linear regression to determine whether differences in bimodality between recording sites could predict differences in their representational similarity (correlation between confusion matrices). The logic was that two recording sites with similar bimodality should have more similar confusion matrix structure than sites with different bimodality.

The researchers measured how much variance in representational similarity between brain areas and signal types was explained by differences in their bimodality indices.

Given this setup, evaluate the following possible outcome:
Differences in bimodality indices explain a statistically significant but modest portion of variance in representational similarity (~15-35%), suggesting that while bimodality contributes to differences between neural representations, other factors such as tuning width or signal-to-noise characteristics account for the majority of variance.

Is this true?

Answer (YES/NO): YES